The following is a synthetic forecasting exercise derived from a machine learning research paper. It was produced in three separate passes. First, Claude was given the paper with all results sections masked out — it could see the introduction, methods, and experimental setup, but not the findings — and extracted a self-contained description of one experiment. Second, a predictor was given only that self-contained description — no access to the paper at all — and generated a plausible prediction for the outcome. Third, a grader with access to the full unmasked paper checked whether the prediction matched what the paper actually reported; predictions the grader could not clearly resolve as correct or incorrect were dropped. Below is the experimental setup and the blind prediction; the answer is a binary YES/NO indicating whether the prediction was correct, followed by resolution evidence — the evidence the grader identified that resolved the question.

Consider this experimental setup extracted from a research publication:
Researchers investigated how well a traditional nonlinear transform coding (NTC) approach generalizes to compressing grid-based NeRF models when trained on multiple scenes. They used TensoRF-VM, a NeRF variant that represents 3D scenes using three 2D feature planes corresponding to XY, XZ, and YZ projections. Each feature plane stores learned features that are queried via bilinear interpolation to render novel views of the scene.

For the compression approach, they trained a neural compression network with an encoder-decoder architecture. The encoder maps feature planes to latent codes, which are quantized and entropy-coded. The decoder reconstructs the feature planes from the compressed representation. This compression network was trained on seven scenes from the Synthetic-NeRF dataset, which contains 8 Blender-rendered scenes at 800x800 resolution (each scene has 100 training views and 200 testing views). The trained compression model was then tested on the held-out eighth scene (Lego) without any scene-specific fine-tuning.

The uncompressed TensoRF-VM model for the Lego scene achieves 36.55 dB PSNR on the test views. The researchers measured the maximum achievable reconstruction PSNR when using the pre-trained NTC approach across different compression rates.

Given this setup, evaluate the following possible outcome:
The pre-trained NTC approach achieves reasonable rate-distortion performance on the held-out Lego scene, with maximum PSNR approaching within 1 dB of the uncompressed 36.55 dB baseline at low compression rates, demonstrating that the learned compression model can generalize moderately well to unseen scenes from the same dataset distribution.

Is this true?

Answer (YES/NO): NO